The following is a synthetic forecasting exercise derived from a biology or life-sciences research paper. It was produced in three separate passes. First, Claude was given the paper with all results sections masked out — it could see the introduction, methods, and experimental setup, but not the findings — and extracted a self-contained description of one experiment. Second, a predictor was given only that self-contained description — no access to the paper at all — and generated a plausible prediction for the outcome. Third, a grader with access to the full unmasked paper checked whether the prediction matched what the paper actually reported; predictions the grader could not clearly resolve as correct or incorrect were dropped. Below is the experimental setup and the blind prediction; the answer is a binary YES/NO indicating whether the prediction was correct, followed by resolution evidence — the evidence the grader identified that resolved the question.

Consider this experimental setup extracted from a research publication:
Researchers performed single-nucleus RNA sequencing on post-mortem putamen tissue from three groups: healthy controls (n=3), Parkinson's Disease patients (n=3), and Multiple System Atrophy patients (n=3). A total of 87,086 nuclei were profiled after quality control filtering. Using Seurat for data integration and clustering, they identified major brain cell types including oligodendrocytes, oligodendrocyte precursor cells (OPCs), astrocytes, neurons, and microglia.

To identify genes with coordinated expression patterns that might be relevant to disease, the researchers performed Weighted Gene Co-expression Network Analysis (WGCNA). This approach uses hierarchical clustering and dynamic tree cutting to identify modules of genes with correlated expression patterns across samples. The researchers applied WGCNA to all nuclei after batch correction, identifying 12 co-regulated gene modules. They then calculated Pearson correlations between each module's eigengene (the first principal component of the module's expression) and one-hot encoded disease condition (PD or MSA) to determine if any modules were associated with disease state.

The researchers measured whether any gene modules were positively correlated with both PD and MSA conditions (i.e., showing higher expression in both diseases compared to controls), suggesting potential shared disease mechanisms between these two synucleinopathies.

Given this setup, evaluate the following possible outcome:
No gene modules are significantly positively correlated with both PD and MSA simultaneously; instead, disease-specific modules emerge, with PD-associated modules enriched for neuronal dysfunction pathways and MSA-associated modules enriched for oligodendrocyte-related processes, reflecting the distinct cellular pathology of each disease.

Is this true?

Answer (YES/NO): NO